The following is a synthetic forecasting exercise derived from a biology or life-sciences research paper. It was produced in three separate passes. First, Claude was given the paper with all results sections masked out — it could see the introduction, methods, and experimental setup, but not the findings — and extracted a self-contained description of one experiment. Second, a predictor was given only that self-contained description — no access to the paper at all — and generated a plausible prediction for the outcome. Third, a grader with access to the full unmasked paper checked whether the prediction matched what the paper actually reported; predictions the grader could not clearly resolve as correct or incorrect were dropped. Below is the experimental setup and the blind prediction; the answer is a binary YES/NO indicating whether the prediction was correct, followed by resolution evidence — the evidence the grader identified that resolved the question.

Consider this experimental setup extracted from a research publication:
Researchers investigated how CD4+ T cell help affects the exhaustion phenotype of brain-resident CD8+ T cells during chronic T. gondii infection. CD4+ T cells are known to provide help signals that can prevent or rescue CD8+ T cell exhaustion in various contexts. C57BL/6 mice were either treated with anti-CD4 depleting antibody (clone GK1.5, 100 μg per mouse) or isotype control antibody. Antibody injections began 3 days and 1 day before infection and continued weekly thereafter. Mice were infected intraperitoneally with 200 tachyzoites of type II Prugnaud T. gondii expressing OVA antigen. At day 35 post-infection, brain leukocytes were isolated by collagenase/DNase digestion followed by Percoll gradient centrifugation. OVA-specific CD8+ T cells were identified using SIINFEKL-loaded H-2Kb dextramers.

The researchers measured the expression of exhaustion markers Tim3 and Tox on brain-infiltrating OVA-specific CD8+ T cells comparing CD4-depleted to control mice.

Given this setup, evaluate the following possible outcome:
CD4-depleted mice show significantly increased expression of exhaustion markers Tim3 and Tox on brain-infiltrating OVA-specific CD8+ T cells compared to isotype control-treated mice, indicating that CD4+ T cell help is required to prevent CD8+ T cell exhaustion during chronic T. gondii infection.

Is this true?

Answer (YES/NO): NO